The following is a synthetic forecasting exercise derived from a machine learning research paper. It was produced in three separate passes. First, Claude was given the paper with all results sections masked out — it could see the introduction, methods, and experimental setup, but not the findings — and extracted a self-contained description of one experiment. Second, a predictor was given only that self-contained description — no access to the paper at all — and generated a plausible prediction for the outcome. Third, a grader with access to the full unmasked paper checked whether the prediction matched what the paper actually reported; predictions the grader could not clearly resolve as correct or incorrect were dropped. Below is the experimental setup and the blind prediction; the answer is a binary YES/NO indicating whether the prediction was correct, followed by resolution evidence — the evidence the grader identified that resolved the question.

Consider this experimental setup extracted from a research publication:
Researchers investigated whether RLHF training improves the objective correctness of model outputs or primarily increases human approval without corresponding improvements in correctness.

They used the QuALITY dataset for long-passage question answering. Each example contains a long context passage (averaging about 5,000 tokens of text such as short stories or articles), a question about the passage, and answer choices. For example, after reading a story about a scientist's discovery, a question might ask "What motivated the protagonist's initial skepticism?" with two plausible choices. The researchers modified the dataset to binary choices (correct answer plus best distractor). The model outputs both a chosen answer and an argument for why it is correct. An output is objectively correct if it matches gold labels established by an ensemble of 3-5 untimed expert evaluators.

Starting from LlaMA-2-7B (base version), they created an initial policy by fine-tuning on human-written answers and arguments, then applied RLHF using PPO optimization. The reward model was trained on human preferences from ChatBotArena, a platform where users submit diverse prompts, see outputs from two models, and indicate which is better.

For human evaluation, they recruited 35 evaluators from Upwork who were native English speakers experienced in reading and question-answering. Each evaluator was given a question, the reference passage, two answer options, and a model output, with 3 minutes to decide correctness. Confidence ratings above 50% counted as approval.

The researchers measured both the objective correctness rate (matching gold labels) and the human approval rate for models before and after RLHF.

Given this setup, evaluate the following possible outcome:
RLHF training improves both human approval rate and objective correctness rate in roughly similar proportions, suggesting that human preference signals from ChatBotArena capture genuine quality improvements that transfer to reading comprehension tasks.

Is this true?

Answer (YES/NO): NO